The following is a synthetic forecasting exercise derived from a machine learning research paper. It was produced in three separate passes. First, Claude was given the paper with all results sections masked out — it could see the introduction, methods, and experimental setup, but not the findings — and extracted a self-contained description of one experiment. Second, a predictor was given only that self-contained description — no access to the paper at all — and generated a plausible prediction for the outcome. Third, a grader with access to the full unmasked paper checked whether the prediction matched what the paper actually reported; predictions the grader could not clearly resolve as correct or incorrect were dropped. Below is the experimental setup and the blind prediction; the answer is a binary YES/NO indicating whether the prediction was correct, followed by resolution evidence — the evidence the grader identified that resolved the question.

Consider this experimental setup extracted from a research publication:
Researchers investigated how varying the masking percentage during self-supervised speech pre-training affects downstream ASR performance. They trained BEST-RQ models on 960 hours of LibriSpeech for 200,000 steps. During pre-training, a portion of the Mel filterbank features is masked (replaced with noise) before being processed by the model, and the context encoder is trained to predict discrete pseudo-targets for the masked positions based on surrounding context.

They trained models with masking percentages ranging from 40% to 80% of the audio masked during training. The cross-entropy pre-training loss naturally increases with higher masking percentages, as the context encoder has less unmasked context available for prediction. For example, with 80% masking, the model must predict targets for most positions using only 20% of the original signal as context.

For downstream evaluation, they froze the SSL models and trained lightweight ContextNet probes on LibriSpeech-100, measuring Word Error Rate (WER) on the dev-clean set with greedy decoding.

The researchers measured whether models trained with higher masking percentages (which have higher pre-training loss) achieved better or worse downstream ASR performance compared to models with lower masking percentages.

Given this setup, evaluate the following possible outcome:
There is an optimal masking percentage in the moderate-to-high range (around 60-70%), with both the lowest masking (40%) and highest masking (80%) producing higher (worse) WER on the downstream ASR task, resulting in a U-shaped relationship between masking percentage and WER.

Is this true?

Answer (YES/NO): NO